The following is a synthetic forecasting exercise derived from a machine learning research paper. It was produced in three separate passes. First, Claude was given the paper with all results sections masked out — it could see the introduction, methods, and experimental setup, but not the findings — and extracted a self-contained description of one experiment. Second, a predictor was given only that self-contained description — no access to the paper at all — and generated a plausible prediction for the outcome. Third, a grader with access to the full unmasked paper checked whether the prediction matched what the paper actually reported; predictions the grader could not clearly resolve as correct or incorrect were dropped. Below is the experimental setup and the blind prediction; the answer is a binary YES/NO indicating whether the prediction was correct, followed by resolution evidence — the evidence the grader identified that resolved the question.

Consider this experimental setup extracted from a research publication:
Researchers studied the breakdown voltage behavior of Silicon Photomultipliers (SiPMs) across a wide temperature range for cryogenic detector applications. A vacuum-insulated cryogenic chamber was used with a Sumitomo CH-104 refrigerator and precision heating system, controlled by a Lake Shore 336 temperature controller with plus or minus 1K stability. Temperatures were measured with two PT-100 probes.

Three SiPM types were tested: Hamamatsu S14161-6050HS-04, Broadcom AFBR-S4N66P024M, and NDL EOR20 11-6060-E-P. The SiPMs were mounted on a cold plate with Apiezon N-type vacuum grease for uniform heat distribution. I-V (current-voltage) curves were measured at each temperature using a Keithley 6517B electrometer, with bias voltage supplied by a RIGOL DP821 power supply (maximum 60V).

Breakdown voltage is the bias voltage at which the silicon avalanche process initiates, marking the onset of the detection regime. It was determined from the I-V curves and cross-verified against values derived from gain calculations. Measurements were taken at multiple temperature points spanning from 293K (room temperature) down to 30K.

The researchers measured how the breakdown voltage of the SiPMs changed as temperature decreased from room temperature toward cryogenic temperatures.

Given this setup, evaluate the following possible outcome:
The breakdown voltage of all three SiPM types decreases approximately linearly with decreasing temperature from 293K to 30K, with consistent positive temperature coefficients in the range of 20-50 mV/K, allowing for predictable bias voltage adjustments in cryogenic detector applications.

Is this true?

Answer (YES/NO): NO